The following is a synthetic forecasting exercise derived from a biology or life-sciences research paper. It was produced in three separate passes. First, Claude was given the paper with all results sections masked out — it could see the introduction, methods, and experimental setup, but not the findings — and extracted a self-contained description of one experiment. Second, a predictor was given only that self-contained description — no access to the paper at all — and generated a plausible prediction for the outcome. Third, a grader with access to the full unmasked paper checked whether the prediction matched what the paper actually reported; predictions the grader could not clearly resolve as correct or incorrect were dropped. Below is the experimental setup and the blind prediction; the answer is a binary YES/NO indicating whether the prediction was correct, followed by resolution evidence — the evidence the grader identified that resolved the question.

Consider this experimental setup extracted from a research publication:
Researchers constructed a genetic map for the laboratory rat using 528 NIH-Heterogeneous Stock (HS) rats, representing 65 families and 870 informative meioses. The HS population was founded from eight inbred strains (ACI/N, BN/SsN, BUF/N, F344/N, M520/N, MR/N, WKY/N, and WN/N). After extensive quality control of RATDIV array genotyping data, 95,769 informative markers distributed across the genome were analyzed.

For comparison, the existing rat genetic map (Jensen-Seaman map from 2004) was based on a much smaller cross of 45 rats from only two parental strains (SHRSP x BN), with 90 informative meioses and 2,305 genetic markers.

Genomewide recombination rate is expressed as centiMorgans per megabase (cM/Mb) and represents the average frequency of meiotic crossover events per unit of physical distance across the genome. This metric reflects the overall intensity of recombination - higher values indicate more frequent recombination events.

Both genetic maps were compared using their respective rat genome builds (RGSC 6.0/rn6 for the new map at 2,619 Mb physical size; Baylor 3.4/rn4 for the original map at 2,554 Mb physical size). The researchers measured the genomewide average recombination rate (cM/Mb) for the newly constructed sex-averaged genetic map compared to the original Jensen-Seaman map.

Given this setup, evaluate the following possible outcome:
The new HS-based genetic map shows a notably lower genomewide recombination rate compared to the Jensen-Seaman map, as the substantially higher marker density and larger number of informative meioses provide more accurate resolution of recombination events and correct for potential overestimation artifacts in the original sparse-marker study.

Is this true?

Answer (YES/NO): NO